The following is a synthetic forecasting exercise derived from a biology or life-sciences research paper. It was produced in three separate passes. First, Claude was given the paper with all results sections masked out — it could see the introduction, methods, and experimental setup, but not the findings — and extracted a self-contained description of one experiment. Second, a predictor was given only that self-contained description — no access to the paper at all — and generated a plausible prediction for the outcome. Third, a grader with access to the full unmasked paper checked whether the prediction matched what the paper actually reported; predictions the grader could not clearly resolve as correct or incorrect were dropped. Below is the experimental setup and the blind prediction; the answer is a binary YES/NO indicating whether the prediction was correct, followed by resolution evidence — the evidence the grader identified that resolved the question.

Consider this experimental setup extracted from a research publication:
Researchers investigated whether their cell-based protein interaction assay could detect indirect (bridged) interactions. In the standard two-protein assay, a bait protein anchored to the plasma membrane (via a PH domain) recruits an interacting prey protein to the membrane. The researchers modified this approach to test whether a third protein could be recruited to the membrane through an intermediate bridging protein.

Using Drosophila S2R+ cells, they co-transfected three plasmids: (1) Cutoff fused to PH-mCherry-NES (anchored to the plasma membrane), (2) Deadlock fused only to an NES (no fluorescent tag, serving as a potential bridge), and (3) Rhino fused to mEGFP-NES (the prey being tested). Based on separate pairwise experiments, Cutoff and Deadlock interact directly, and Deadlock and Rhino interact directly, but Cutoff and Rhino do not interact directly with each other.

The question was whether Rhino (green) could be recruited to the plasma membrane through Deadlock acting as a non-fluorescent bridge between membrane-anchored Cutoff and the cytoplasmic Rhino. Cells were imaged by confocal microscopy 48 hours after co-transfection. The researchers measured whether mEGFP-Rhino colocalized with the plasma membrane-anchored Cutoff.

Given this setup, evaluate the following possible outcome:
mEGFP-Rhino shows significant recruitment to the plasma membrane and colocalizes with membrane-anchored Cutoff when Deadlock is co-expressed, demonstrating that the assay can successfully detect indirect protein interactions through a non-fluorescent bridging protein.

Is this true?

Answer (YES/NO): YES